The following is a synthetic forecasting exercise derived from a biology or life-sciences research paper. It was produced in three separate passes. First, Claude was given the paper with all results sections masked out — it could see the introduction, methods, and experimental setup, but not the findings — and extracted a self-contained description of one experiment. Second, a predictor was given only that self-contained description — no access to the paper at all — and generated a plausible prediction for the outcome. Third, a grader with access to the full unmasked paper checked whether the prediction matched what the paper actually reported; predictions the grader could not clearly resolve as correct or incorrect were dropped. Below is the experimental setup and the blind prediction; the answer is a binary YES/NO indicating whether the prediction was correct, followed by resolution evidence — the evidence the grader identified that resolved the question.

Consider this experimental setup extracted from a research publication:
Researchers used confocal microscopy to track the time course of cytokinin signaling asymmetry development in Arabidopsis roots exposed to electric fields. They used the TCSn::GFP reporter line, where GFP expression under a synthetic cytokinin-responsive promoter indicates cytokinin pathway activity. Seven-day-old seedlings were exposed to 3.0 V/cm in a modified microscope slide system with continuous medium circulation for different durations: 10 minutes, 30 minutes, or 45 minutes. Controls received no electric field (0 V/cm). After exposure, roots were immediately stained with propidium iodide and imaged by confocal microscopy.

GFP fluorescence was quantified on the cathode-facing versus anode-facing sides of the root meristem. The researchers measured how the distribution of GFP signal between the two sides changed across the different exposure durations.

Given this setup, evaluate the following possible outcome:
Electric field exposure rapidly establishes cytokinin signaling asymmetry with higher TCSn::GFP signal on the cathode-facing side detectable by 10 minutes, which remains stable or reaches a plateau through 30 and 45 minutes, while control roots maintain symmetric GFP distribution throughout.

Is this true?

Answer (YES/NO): NO